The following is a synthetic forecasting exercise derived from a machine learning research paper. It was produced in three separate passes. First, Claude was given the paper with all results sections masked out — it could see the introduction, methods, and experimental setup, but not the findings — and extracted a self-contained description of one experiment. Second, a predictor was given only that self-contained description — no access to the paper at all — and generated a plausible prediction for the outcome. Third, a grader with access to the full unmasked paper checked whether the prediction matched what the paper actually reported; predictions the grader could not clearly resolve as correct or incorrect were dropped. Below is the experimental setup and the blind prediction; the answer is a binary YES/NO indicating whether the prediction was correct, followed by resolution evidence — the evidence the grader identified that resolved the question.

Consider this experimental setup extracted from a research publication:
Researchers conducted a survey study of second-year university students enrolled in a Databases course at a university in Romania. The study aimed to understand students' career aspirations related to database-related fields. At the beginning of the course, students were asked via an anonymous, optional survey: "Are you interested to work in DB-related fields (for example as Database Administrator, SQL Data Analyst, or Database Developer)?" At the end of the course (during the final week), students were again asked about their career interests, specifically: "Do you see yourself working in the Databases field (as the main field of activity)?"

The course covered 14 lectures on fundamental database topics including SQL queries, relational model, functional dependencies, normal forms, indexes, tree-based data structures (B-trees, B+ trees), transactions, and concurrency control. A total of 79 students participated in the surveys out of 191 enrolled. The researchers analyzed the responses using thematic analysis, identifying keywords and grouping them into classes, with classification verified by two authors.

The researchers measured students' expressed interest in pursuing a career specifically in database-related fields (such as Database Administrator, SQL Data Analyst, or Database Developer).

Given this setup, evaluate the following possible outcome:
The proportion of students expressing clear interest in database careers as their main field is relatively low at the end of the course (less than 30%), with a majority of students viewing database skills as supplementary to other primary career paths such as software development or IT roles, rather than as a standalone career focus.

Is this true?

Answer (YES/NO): YES